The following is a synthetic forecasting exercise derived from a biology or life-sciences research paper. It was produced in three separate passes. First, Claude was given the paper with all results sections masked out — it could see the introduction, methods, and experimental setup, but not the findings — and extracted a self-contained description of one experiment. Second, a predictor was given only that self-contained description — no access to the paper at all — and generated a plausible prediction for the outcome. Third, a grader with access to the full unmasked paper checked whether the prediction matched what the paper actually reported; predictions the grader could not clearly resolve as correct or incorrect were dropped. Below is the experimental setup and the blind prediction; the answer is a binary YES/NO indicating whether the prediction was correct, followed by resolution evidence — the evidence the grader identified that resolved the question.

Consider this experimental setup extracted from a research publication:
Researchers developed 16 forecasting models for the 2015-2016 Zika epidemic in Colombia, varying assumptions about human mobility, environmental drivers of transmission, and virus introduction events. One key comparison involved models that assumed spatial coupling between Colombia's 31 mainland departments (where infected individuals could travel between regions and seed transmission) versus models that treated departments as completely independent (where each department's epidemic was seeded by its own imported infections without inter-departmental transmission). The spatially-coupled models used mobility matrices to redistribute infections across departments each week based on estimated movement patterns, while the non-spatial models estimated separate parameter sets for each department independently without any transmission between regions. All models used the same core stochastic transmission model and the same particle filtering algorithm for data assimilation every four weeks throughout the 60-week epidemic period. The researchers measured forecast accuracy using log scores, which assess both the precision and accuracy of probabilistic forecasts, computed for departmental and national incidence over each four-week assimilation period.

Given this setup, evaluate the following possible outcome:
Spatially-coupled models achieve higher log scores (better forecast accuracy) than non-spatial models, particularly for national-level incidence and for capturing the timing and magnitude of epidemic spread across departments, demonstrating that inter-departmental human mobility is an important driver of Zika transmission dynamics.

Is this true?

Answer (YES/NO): NO